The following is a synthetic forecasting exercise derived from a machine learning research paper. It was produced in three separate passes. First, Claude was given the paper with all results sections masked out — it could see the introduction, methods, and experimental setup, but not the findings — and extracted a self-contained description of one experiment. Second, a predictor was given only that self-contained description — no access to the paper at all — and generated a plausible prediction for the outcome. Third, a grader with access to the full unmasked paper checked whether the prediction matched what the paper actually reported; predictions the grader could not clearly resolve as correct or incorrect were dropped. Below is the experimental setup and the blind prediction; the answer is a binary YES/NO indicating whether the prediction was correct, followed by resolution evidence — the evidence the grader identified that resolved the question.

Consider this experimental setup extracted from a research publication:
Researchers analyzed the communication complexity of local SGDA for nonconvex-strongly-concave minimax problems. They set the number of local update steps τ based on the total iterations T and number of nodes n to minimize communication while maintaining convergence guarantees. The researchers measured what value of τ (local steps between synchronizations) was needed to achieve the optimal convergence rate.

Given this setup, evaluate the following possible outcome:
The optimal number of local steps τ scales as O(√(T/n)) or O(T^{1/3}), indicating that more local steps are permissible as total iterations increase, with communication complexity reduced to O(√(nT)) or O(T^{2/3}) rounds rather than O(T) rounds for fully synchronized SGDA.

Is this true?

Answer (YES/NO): NO